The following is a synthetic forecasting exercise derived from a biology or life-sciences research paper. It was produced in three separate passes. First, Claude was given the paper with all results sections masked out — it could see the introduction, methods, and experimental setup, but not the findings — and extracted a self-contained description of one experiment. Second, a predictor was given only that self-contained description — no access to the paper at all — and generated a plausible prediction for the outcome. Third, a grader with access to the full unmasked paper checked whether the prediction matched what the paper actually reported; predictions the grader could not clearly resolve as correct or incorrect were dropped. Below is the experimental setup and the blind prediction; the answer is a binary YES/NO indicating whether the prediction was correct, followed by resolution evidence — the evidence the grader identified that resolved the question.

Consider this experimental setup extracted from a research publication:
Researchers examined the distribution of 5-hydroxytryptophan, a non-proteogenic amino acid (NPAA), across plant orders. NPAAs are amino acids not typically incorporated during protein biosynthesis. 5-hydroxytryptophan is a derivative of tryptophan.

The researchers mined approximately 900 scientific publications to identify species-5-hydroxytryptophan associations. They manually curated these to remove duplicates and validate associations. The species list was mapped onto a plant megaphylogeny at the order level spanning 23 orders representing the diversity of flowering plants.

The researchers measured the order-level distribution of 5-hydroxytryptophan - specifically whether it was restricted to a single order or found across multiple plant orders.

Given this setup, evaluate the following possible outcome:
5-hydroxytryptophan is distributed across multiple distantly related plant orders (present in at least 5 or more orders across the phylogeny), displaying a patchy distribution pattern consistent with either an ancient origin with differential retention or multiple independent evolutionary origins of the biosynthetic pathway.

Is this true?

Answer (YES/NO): NO